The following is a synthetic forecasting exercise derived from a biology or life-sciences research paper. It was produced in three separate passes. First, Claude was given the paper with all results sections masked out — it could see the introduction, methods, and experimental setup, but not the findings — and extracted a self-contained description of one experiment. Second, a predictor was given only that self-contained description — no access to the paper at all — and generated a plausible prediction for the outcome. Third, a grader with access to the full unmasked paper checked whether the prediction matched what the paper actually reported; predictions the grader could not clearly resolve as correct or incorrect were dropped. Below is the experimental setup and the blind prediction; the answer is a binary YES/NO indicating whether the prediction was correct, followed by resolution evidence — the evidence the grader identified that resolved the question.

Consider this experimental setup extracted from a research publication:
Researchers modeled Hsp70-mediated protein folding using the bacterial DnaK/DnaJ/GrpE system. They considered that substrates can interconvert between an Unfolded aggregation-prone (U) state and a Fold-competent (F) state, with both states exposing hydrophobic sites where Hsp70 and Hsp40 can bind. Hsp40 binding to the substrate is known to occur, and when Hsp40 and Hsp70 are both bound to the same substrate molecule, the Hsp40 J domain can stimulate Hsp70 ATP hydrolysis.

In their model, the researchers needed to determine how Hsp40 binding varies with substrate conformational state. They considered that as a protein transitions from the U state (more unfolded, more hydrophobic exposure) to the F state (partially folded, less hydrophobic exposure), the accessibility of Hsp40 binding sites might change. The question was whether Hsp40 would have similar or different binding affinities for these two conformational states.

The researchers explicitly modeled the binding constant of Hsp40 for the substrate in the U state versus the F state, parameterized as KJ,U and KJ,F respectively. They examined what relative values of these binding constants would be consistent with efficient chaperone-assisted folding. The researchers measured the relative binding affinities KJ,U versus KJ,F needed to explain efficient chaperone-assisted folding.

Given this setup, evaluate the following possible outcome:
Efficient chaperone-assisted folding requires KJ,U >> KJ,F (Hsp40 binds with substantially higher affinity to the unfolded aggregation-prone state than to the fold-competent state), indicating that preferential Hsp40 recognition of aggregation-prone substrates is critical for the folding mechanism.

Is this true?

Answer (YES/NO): YES